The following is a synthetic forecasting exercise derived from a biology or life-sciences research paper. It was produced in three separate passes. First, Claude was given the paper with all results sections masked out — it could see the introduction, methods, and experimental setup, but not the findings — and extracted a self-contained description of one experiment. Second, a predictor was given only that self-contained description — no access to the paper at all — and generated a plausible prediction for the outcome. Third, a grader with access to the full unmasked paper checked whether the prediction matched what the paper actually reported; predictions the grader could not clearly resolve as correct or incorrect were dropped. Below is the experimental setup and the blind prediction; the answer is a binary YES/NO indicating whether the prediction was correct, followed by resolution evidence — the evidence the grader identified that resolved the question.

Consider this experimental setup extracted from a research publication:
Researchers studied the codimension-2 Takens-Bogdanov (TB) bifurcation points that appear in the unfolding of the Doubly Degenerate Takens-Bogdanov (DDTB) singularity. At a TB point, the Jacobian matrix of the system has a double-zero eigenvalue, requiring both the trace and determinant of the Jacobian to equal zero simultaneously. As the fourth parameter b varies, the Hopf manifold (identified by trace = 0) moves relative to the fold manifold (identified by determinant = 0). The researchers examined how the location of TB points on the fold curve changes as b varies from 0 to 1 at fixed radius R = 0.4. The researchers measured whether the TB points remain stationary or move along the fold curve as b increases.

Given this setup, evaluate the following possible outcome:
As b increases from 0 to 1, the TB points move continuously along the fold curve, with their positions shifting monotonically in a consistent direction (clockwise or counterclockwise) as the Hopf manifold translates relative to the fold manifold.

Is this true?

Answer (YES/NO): NO